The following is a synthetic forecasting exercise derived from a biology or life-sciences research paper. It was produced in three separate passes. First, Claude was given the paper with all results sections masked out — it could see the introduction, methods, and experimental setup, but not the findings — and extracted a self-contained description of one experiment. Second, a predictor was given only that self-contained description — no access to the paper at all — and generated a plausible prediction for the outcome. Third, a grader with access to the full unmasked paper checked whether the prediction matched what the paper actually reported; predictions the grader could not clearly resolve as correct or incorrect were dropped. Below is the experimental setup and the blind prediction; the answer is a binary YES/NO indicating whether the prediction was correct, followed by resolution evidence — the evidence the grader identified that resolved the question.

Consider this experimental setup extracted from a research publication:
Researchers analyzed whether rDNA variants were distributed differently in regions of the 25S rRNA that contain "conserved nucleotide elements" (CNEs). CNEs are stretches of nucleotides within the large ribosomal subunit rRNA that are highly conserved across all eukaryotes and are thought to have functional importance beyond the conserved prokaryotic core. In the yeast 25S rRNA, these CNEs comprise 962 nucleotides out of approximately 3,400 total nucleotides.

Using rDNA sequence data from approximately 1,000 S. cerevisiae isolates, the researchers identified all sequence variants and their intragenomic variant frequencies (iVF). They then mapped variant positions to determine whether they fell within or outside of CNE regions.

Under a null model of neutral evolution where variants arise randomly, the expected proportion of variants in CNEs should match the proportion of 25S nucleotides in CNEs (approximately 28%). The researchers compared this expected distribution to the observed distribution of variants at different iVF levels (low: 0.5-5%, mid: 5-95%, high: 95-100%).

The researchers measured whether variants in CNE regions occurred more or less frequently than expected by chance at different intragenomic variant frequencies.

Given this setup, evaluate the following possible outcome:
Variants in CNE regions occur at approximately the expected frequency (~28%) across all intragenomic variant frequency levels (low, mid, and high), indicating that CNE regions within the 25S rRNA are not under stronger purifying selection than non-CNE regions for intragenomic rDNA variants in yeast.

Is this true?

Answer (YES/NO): NO